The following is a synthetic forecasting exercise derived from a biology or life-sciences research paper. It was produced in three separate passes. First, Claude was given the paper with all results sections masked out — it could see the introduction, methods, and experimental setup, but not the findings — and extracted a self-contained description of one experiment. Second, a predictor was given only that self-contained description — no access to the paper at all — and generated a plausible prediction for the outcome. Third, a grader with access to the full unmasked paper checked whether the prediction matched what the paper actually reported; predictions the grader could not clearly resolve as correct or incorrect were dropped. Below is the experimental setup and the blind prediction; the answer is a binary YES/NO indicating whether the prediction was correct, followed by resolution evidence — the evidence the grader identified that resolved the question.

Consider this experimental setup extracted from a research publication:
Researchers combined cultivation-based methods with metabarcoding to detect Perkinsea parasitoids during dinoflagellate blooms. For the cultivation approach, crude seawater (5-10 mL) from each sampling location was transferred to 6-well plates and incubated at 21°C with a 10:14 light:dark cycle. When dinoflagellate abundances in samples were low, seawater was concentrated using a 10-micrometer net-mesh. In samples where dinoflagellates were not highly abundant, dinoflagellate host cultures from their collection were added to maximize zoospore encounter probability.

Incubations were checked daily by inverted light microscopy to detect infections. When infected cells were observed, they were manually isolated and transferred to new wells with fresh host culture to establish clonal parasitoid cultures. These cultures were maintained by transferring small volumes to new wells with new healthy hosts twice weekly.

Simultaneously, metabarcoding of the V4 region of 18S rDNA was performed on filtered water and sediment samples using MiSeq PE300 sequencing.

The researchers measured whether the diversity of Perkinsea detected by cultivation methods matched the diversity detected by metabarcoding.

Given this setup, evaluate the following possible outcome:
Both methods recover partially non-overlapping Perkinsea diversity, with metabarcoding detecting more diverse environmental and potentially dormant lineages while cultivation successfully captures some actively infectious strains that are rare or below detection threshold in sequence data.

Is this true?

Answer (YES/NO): NO